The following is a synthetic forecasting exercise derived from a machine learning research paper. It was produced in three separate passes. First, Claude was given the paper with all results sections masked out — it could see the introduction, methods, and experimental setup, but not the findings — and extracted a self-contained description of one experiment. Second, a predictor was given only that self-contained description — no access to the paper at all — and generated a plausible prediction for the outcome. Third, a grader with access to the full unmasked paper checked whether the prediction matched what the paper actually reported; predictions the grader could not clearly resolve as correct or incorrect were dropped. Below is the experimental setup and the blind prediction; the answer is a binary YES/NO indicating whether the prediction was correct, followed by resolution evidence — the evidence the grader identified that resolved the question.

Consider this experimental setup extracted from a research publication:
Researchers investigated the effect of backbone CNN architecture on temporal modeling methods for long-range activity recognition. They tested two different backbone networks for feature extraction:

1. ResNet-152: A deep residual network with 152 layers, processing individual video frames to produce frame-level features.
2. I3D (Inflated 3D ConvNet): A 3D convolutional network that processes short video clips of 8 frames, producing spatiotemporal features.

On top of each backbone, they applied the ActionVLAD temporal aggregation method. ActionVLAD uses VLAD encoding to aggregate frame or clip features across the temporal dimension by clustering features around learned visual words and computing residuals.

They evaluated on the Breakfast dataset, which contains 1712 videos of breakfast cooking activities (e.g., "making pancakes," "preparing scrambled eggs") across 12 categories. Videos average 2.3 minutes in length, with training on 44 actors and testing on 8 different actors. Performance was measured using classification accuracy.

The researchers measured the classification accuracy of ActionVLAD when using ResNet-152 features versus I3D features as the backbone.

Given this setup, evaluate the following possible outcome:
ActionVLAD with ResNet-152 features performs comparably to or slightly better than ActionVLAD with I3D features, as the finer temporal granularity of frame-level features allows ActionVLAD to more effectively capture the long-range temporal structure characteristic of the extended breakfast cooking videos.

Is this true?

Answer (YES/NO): NO